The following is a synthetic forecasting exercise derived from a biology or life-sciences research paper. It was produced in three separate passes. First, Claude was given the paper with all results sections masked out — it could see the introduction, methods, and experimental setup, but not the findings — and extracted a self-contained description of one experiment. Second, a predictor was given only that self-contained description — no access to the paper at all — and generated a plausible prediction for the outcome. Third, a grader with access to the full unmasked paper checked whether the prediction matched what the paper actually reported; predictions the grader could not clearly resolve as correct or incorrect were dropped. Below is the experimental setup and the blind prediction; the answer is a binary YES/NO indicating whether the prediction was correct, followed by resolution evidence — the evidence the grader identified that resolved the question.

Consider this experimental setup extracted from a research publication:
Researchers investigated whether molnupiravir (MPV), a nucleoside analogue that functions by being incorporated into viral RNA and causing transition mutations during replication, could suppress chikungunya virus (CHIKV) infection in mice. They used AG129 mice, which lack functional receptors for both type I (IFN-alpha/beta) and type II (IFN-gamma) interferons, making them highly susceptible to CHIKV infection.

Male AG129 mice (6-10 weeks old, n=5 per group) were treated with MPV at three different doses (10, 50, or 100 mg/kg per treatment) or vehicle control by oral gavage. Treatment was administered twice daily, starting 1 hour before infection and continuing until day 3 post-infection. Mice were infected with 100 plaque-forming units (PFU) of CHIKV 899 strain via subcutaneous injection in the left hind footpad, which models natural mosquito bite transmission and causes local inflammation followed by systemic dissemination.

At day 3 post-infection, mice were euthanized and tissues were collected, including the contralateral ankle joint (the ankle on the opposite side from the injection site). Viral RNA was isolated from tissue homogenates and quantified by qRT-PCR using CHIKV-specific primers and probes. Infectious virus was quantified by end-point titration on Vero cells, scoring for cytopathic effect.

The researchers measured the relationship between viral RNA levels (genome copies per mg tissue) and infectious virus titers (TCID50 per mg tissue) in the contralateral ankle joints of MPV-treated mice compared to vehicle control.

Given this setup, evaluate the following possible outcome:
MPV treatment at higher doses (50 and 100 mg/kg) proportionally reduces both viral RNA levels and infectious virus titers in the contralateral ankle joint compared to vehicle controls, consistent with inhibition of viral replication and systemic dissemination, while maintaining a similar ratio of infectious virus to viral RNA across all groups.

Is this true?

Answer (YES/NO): NO